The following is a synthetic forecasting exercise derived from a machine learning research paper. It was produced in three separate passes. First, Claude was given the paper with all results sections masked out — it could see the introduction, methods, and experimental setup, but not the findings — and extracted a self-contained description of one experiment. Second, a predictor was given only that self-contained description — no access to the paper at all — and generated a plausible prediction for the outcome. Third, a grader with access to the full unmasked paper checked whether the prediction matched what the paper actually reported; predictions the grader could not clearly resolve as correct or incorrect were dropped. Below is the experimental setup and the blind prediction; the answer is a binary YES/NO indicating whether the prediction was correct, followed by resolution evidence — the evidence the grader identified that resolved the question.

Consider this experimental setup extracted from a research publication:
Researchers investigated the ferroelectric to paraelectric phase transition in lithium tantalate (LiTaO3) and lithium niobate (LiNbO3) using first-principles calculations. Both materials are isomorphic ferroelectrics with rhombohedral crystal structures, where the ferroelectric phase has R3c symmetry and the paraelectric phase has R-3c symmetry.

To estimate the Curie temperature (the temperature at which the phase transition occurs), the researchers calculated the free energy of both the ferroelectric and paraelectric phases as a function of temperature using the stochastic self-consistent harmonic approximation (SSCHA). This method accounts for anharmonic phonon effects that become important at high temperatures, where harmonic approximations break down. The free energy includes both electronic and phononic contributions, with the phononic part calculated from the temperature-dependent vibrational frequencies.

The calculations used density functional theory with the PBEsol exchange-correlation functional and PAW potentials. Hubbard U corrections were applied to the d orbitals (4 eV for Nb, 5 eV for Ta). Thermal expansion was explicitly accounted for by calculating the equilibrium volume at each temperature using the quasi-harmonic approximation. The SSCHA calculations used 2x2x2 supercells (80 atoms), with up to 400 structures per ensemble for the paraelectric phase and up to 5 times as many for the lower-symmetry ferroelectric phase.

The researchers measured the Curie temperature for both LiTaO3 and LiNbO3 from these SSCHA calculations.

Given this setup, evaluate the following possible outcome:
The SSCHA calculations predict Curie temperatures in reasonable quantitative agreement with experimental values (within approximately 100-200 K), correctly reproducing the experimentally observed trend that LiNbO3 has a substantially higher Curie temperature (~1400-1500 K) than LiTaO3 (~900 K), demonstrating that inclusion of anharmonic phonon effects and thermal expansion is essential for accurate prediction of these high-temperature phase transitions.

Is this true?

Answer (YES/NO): YES